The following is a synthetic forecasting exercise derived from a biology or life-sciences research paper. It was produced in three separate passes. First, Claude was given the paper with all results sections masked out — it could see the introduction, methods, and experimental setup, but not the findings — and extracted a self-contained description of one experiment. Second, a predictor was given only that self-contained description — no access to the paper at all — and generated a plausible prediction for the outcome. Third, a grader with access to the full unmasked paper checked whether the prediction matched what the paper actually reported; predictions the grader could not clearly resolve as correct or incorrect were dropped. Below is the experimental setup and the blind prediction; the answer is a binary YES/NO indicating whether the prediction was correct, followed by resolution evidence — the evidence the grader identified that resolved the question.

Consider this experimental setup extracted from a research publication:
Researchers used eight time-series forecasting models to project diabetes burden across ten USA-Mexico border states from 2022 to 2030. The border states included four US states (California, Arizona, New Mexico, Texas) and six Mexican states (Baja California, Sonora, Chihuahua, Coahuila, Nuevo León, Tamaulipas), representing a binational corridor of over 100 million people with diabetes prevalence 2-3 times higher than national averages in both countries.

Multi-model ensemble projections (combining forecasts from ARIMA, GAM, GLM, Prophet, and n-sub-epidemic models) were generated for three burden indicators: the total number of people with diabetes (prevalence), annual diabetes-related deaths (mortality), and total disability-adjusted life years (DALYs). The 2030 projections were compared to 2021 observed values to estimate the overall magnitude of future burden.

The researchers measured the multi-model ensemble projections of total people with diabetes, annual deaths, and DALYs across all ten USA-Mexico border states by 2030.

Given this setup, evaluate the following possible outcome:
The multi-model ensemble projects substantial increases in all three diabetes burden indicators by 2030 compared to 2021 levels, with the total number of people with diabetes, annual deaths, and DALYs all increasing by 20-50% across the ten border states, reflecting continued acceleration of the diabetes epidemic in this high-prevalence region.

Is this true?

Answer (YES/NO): YES